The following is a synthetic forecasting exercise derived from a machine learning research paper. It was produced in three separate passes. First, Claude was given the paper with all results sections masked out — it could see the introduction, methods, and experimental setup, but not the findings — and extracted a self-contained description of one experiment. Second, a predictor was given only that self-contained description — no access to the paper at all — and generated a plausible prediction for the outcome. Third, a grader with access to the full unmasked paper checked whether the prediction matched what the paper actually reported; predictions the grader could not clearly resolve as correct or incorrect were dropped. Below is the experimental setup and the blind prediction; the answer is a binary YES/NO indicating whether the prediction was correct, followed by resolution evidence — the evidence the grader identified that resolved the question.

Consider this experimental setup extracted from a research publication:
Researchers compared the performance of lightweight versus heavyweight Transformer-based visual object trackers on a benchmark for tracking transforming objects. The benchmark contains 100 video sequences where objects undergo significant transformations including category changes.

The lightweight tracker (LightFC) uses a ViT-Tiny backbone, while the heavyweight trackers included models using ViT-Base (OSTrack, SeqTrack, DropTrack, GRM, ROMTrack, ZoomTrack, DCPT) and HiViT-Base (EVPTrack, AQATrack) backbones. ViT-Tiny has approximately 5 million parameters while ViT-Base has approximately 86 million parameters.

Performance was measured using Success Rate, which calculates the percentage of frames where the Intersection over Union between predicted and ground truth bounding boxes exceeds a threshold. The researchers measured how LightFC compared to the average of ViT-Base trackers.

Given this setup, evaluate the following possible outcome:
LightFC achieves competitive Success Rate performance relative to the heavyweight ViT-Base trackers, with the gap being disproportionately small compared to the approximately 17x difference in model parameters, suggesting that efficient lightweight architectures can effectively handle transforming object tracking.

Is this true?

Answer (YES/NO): NO